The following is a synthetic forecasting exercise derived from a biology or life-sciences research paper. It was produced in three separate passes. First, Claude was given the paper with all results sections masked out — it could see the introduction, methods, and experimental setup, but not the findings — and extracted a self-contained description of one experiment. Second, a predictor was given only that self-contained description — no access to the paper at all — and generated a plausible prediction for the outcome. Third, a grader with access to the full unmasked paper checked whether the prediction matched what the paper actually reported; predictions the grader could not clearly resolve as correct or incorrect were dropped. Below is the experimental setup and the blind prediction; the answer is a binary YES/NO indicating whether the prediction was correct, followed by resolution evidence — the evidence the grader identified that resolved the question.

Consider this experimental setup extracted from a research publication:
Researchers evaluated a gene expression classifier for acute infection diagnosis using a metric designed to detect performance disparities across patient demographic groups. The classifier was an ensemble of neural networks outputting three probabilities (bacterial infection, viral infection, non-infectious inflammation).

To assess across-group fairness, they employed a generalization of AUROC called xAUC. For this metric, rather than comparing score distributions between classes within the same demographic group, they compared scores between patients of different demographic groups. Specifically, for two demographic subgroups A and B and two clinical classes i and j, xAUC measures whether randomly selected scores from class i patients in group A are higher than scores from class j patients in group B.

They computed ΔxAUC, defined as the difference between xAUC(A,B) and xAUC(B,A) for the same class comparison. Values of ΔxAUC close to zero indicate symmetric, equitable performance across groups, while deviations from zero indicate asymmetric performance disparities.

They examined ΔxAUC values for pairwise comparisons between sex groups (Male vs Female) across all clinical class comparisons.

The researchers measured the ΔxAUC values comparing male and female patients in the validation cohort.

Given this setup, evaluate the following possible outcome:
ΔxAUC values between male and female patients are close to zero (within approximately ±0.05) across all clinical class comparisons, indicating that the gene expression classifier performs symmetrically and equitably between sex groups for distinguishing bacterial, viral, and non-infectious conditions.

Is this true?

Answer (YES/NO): NO